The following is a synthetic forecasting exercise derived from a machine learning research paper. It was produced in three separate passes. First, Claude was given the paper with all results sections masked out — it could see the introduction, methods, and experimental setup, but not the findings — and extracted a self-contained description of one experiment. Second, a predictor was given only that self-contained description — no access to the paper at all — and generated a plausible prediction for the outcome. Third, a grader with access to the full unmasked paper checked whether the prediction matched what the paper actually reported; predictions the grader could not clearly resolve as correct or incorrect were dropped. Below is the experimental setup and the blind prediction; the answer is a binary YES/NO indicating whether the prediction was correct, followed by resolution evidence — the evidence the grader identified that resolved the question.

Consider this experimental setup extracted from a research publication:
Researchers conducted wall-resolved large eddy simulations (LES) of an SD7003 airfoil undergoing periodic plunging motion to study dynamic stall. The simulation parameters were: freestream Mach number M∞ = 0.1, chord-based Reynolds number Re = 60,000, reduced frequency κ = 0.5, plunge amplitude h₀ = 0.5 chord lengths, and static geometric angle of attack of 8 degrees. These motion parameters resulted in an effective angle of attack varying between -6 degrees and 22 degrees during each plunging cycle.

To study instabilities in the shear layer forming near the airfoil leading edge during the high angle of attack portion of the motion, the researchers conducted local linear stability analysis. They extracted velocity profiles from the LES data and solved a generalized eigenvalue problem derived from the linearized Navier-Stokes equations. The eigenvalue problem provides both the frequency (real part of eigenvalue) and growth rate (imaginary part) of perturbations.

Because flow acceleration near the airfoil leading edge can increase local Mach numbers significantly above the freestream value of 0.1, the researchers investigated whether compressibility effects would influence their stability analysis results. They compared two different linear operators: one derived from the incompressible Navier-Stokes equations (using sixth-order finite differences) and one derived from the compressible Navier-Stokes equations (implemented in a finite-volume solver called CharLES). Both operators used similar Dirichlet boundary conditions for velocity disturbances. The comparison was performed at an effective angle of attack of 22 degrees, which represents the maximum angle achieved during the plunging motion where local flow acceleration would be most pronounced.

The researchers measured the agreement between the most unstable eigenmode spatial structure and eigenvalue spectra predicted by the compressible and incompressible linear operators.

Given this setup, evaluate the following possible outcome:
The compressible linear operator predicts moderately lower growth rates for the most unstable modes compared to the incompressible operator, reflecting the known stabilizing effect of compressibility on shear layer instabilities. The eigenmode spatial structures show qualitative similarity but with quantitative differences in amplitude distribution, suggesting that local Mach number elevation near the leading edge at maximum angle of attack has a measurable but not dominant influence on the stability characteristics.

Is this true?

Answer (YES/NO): NO